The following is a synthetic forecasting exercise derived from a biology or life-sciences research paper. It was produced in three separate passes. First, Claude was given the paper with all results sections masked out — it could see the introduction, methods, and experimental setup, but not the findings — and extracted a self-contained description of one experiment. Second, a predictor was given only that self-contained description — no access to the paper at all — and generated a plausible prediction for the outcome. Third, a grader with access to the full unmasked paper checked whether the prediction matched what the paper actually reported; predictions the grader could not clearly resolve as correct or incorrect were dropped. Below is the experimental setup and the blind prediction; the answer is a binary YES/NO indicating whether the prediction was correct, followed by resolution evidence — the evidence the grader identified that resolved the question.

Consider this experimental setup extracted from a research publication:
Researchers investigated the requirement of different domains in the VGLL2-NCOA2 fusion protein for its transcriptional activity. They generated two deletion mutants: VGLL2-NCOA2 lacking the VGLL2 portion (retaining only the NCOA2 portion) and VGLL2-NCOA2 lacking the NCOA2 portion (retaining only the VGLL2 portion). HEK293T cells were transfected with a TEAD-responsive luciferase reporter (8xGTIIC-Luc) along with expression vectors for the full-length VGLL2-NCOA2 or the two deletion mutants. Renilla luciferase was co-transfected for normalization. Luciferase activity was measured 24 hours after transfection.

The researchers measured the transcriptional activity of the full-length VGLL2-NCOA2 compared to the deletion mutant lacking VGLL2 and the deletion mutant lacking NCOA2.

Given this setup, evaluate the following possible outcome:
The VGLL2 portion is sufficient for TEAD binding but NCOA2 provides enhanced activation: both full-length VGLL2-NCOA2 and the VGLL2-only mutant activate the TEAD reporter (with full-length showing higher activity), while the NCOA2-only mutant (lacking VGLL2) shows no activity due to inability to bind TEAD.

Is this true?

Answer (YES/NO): NO